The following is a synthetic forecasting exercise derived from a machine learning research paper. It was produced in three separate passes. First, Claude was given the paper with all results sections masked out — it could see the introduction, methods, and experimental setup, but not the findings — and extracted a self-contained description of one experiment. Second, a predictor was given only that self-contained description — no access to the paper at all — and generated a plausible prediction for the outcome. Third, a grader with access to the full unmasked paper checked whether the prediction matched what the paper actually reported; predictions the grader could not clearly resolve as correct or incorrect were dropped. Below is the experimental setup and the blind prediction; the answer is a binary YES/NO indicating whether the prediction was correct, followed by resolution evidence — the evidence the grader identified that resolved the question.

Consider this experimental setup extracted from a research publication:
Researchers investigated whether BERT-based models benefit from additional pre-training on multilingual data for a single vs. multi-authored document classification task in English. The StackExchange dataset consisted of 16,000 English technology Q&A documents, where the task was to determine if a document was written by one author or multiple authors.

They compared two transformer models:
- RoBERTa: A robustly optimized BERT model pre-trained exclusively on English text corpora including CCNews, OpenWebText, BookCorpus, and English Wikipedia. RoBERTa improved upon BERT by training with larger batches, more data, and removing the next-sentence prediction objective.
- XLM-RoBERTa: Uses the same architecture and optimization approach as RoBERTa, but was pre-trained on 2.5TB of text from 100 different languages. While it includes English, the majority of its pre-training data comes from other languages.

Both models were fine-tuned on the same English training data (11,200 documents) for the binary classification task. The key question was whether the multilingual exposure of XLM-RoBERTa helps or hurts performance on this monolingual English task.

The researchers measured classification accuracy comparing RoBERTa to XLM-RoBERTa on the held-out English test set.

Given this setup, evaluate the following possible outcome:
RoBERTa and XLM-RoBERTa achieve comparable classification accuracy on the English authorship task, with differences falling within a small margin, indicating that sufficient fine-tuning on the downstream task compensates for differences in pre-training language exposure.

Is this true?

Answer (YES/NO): NO